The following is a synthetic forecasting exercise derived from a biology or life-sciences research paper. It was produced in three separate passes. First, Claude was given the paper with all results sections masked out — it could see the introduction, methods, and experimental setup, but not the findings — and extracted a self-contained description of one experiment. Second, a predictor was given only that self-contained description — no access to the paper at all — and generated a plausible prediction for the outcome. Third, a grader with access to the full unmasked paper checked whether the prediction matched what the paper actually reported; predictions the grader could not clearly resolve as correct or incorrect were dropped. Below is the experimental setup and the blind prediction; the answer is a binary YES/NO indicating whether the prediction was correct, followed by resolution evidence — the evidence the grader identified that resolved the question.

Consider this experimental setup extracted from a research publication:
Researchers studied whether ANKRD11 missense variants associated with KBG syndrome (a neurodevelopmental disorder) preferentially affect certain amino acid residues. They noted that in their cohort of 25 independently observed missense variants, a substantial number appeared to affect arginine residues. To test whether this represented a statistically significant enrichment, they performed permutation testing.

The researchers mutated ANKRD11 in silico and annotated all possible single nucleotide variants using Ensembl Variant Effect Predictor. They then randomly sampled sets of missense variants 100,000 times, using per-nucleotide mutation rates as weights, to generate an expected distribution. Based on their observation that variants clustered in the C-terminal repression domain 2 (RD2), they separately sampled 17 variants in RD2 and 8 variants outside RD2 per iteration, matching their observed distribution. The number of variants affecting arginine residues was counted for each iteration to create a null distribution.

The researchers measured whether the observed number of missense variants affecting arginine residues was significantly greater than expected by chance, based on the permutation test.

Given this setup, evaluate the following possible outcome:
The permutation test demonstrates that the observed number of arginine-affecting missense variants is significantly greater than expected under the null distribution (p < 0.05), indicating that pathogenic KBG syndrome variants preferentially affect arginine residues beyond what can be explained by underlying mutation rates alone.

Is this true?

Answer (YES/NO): YES